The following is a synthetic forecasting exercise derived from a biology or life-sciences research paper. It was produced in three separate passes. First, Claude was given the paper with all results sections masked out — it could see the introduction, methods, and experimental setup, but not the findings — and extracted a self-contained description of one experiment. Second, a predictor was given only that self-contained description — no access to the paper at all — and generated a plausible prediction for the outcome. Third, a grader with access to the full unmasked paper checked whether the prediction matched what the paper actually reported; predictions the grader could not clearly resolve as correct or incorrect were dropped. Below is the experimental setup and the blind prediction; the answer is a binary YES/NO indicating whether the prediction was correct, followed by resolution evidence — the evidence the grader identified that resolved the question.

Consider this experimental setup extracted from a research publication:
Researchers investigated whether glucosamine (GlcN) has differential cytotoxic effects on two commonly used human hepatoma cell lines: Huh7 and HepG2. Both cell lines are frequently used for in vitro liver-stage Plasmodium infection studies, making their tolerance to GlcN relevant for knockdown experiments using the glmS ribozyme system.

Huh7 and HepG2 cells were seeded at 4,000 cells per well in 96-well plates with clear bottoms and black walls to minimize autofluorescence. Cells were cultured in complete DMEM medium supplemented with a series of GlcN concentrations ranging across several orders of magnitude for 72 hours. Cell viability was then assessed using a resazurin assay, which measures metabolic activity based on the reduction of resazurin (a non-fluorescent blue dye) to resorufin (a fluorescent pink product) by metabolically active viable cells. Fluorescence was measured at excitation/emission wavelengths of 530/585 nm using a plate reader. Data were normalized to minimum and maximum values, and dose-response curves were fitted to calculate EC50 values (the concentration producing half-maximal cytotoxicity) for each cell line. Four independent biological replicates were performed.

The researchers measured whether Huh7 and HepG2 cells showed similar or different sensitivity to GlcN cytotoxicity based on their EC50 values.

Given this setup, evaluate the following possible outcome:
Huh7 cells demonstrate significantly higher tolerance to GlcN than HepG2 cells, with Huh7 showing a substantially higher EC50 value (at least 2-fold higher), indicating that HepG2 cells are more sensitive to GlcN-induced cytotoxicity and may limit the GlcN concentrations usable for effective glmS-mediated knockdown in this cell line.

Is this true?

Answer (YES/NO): NO